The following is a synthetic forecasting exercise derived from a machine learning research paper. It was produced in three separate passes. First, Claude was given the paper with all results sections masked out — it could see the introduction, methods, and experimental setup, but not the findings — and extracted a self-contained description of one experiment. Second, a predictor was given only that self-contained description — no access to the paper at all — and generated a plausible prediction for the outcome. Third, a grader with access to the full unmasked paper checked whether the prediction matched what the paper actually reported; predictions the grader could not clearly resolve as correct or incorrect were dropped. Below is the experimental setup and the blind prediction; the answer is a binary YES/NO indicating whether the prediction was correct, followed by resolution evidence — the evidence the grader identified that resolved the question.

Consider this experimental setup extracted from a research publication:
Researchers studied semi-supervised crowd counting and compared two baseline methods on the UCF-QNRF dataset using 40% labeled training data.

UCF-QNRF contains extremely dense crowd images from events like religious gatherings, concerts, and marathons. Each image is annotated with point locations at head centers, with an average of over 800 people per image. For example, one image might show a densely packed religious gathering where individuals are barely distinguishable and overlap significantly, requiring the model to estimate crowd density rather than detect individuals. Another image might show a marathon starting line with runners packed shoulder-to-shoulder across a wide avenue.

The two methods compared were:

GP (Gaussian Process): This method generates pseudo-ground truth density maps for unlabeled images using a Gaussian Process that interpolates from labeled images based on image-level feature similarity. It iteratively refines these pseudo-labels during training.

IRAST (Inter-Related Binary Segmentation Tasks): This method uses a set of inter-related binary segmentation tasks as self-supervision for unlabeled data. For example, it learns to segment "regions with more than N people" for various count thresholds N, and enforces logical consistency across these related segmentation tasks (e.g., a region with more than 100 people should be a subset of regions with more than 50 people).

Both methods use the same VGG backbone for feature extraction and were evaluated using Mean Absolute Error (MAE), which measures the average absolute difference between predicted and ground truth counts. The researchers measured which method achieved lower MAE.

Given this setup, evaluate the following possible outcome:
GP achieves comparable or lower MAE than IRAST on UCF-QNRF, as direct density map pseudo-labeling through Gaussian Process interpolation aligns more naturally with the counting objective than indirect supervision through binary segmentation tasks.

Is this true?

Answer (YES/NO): YES